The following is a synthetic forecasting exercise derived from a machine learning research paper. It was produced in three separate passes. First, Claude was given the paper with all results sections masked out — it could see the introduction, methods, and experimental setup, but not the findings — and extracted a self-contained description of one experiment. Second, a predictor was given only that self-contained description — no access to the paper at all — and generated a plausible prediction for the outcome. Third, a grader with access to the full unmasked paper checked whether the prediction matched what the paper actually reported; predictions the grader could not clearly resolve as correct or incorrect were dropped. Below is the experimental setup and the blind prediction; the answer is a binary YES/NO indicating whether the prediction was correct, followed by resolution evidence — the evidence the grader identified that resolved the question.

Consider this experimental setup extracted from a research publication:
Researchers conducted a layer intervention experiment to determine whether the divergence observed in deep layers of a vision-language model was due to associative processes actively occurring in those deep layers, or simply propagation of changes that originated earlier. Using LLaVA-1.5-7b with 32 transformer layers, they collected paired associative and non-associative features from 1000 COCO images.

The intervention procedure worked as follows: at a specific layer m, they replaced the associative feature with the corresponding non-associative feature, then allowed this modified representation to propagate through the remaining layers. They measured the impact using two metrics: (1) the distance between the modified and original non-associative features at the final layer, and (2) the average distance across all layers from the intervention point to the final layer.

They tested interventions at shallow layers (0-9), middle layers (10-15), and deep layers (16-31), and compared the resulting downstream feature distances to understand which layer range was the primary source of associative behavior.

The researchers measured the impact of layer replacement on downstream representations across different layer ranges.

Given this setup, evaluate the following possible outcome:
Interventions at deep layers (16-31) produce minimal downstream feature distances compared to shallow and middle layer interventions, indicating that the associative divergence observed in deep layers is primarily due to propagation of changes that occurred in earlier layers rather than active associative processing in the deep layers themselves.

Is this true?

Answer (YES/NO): YES